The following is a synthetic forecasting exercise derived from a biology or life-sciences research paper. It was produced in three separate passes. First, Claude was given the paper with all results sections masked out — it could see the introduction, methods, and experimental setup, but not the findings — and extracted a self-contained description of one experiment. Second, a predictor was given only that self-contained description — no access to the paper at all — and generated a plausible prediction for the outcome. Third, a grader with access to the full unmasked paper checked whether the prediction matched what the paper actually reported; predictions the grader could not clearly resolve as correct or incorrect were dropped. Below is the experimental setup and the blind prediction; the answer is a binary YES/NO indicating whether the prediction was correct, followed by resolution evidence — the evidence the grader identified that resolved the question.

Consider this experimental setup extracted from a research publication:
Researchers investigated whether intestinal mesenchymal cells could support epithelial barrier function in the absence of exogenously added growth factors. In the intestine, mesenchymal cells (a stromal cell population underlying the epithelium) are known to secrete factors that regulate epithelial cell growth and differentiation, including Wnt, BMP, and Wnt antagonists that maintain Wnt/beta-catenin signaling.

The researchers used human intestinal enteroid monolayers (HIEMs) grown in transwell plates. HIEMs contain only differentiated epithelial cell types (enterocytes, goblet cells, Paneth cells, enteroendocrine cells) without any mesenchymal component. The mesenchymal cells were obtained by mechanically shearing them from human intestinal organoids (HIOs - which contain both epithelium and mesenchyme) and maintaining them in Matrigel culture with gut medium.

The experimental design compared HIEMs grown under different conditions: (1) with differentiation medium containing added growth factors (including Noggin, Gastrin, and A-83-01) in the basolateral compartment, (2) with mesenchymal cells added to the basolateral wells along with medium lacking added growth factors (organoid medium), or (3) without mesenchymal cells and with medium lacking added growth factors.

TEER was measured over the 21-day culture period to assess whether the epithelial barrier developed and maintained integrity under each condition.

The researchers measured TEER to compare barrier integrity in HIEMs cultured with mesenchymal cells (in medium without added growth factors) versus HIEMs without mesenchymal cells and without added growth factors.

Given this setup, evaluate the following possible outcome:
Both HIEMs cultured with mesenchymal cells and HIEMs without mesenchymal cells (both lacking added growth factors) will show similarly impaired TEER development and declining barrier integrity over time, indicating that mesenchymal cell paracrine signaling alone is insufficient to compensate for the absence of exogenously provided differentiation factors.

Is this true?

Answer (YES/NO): NO